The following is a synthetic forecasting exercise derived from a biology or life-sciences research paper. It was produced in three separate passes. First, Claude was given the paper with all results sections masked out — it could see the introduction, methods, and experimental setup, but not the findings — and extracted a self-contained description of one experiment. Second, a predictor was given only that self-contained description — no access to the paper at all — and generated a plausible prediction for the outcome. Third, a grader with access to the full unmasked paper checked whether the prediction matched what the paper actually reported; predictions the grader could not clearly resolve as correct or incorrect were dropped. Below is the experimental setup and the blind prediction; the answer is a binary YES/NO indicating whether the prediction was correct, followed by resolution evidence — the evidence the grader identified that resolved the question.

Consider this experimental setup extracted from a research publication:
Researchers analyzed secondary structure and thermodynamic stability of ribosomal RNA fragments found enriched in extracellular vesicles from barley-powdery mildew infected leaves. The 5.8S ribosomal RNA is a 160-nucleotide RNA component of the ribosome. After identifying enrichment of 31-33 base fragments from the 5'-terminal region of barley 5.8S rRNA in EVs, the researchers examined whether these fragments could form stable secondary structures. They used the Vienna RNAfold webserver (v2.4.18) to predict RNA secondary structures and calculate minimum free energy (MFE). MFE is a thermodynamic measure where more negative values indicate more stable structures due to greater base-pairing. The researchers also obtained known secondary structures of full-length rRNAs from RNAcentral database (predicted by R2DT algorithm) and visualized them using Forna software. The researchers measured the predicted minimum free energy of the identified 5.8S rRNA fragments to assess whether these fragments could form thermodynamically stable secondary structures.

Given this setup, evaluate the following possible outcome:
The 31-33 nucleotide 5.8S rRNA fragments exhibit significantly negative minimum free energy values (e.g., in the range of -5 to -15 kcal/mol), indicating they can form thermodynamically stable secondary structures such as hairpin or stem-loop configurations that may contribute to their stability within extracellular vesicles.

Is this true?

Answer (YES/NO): YES